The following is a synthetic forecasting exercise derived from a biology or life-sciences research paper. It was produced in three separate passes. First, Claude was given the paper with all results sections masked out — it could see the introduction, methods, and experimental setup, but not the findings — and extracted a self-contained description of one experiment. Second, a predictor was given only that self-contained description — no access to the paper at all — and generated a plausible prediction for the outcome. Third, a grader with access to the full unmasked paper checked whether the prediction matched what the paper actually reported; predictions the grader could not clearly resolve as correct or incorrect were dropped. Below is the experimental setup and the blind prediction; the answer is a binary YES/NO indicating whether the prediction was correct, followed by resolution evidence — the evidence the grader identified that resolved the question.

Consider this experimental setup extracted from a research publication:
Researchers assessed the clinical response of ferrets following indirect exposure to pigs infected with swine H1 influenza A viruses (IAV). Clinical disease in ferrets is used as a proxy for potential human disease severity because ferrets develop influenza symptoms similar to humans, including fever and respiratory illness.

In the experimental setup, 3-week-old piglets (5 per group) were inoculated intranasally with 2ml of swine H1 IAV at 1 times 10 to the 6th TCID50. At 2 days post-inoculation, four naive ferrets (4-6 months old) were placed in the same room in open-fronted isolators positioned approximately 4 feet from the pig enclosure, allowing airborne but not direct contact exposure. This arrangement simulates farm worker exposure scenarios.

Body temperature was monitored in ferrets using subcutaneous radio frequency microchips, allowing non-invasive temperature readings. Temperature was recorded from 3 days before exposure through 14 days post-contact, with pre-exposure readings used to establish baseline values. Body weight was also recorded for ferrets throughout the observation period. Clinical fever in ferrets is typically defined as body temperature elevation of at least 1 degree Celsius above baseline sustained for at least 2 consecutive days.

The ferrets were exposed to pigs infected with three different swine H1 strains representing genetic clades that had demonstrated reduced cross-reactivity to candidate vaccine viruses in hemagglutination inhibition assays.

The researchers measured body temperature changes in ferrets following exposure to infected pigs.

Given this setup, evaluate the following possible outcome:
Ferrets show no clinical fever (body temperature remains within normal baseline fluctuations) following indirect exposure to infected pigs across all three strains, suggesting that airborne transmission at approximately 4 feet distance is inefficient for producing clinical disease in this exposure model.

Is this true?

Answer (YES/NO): NO